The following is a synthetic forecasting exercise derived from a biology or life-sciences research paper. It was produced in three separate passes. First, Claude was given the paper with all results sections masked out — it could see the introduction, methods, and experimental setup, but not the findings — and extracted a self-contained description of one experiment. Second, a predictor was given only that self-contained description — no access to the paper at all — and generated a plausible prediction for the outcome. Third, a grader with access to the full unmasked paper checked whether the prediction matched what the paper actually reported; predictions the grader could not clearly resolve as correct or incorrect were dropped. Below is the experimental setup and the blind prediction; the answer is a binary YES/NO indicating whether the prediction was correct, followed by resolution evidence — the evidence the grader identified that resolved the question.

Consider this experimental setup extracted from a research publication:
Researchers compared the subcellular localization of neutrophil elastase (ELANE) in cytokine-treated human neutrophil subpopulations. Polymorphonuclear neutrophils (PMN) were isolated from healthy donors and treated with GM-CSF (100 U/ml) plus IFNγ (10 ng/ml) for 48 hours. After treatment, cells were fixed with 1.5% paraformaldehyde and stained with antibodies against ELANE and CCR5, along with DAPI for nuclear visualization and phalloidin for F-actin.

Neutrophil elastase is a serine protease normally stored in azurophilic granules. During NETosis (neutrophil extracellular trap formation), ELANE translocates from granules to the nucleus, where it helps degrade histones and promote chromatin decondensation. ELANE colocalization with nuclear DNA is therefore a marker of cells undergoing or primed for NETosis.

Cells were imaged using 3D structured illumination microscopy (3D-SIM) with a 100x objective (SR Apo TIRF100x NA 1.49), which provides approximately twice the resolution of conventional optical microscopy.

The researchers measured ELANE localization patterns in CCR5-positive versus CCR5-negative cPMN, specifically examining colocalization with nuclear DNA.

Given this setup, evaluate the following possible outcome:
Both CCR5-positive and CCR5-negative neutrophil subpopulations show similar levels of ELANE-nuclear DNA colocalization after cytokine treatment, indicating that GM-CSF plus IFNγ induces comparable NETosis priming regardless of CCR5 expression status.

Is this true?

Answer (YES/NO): NO